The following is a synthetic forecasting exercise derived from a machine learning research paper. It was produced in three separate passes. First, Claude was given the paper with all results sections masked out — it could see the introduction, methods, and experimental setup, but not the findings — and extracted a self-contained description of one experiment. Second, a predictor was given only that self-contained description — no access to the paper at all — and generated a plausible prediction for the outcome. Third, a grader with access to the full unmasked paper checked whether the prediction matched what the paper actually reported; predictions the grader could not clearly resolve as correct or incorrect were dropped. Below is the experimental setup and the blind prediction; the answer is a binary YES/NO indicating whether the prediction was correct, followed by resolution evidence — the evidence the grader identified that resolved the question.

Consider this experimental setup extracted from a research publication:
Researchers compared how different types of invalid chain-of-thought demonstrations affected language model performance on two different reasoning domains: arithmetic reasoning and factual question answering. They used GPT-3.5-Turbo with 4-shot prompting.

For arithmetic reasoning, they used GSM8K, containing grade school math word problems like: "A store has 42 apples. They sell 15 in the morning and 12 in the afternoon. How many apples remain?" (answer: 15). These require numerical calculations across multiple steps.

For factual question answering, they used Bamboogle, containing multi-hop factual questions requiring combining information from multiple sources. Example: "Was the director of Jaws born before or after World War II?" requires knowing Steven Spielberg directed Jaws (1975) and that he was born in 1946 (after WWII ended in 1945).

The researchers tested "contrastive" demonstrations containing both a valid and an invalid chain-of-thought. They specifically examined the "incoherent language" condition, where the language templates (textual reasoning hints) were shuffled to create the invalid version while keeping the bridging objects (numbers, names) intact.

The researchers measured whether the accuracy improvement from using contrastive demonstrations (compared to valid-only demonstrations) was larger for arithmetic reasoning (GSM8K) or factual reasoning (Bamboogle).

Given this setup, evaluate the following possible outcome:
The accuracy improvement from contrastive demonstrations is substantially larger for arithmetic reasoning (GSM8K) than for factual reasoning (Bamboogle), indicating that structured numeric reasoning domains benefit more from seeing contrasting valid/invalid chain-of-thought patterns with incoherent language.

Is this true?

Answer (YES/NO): NO